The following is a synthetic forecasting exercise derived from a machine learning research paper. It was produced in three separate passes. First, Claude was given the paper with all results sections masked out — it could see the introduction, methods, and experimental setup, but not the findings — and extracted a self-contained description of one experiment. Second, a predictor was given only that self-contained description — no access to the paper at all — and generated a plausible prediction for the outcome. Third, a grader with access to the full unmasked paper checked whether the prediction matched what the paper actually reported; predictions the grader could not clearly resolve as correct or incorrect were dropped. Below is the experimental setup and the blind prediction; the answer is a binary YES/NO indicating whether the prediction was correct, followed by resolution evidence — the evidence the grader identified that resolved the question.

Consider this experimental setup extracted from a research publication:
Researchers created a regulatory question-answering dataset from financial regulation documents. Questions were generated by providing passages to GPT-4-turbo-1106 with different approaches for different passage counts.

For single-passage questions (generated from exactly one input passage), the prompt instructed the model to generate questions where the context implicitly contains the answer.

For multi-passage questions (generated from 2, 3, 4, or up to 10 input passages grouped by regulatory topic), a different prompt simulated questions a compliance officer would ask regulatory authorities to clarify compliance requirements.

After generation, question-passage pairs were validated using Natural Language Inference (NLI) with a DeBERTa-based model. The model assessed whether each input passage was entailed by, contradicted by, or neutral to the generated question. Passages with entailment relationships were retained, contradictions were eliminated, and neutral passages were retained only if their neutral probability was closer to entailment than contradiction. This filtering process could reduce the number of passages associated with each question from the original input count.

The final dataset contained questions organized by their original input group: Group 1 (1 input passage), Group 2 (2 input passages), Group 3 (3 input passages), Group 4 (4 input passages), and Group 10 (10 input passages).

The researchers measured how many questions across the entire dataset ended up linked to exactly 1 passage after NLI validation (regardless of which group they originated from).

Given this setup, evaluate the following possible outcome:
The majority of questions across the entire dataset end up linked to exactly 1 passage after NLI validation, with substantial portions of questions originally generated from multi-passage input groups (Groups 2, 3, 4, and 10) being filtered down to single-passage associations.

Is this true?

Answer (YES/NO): YES